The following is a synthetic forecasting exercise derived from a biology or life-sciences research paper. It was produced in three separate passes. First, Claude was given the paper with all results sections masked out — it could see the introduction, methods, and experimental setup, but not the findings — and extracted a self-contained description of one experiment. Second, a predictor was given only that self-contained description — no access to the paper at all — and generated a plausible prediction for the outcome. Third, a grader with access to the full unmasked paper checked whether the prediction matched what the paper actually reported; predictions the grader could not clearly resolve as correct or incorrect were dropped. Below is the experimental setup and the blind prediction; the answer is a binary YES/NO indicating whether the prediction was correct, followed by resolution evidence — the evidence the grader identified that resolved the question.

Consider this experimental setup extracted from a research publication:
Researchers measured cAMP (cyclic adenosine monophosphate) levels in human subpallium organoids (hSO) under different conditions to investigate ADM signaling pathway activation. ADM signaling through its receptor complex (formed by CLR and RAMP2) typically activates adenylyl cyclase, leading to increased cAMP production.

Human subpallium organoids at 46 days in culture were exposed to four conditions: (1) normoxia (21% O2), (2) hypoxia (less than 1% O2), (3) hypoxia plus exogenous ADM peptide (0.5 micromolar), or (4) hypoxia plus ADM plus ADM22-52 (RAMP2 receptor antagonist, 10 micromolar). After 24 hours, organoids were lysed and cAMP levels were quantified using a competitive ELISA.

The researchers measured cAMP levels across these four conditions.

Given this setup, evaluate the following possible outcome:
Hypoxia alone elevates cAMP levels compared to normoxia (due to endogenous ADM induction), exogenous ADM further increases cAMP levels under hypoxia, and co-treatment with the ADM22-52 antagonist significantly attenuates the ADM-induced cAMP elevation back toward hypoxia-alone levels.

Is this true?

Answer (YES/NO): NO